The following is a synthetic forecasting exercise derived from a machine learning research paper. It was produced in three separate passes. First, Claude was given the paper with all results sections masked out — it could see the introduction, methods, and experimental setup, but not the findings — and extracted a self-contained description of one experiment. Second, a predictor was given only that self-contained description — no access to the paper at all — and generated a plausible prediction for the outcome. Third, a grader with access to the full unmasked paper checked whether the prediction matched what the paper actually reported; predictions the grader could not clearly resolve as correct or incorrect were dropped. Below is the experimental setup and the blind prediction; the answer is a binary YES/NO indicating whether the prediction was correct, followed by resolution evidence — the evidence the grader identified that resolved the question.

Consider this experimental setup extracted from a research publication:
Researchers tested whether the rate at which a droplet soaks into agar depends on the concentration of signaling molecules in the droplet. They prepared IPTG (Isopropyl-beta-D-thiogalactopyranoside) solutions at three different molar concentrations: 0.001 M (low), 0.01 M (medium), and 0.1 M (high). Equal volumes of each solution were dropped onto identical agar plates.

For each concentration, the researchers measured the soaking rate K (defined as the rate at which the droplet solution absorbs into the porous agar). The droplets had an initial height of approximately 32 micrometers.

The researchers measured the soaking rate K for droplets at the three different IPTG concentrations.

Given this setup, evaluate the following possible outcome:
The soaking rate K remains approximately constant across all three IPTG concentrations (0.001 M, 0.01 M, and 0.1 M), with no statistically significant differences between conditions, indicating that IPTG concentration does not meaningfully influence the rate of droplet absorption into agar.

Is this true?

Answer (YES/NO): NO